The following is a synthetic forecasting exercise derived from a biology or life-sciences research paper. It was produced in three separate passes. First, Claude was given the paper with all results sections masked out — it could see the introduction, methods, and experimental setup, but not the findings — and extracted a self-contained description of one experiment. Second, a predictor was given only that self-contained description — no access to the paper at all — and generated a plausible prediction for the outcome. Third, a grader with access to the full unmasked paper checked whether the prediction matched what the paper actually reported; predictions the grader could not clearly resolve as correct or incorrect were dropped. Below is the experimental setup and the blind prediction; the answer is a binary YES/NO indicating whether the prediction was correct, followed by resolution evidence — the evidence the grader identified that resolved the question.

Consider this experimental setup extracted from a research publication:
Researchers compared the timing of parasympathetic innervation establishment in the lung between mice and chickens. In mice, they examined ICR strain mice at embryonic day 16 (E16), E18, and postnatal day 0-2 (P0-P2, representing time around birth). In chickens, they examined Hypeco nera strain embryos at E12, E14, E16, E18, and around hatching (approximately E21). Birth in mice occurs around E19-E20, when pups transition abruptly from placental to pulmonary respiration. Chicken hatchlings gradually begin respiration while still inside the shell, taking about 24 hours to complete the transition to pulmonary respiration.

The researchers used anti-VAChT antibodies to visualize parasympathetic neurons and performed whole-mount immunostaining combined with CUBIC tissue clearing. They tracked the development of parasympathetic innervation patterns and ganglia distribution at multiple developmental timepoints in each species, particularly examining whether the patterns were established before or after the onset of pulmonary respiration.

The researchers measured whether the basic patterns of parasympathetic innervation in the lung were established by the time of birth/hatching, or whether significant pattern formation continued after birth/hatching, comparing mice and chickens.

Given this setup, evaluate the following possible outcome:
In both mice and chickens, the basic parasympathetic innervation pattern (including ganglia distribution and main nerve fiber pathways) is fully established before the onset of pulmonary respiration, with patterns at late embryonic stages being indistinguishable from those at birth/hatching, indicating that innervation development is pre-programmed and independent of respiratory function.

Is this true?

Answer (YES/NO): NO